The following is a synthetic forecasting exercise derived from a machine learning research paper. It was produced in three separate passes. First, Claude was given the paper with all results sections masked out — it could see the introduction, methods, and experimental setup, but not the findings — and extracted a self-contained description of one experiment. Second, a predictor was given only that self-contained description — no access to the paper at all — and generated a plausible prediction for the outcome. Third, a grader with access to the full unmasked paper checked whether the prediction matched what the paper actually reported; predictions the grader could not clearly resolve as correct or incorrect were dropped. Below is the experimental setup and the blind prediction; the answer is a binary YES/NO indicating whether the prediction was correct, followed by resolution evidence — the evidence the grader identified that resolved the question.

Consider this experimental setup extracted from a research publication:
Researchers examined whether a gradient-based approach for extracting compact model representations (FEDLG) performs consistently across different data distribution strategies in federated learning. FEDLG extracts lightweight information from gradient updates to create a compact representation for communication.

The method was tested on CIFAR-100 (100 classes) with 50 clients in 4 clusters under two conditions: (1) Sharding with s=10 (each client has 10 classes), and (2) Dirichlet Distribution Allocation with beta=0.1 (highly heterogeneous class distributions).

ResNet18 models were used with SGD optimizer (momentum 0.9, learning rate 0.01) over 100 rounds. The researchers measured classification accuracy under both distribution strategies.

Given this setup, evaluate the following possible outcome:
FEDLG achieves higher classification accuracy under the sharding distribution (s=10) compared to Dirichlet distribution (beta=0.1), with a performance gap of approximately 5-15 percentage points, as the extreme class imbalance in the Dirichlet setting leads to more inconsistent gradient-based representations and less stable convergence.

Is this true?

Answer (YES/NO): NO